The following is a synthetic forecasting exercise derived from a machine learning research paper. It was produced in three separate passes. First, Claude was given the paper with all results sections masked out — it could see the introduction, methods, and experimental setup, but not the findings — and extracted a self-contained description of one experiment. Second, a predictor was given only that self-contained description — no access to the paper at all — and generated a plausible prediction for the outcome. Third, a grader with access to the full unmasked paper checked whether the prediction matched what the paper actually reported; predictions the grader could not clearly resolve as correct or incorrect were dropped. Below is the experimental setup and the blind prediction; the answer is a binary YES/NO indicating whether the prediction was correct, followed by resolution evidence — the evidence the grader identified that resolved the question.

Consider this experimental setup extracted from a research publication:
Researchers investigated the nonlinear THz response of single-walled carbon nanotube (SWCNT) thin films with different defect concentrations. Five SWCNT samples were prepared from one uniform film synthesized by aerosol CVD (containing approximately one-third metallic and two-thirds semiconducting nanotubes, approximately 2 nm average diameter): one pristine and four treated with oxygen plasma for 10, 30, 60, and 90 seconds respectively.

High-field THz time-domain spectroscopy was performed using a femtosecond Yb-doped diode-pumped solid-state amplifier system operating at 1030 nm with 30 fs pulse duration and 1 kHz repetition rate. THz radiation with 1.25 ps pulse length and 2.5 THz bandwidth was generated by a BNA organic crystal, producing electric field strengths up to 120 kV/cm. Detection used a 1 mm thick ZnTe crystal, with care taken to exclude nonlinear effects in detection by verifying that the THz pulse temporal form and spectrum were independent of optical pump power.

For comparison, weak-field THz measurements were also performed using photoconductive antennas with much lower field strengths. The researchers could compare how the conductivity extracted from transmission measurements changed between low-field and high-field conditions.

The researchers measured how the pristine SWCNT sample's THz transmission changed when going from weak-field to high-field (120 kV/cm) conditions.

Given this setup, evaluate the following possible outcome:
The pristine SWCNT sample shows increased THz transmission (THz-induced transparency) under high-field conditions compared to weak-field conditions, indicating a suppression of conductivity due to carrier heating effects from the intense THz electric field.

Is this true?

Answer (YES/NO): YES